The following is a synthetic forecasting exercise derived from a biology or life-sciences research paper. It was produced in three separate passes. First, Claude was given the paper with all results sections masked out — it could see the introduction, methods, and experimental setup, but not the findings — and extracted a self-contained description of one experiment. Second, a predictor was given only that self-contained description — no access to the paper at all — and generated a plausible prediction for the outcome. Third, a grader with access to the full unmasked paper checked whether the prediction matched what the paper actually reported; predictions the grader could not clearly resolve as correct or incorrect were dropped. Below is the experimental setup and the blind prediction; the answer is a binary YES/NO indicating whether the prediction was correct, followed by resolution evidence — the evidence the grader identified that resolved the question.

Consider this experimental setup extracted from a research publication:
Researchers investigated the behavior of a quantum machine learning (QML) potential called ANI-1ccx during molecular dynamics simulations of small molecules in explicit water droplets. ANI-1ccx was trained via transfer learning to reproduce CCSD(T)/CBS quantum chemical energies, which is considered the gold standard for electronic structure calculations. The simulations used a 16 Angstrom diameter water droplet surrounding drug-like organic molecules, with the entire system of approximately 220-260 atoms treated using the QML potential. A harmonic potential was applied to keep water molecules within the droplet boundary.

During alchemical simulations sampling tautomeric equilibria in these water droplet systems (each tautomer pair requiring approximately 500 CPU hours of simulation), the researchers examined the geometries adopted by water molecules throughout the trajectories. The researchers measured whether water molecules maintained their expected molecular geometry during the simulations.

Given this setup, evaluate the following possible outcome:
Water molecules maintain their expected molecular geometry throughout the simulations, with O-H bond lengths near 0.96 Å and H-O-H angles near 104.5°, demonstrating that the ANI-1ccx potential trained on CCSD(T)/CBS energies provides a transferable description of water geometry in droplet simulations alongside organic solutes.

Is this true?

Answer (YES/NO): NO